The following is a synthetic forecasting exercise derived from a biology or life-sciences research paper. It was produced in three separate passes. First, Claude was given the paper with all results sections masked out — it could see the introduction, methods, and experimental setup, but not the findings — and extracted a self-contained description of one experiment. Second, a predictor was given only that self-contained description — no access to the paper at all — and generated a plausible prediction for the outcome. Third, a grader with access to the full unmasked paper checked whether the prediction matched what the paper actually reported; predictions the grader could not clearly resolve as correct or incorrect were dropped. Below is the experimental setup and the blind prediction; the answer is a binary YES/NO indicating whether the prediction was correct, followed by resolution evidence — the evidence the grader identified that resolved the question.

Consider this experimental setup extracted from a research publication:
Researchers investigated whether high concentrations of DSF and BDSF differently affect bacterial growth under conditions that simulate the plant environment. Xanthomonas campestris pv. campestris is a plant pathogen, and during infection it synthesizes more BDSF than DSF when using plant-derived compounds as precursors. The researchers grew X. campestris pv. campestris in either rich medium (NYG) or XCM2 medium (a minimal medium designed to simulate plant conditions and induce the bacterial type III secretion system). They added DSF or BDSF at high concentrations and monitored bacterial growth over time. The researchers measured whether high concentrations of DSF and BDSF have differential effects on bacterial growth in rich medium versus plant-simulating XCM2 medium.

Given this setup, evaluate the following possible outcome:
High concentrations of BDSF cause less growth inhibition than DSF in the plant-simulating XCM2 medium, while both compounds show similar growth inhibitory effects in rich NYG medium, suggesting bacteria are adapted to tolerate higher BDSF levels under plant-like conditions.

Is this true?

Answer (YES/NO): NO